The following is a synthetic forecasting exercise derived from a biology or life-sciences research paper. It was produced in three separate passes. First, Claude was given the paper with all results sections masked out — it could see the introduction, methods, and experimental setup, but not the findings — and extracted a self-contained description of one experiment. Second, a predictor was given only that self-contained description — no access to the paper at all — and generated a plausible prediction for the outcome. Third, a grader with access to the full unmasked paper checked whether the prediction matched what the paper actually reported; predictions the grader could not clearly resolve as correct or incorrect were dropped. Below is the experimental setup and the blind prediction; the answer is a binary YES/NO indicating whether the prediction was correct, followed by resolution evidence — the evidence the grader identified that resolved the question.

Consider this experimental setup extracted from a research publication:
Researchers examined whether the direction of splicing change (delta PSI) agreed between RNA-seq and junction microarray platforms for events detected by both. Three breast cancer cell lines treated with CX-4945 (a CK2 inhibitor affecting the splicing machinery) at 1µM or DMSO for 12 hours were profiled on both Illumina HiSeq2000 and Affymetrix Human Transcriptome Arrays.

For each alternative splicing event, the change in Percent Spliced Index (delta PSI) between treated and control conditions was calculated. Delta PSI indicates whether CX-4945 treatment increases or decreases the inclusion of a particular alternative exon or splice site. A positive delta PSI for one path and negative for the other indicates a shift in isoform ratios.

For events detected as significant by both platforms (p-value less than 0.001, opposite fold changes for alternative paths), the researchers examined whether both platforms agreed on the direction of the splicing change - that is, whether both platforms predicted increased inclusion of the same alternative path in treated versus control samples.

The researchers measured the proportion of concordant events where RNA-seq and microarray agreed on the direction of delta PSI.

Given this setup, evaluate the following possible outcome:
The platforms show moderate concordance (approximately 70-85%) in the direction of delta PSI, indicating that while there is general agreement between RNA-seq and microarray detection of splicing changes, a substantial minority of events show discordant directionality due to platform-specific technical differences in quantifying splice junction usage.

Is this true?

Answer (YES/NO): NO